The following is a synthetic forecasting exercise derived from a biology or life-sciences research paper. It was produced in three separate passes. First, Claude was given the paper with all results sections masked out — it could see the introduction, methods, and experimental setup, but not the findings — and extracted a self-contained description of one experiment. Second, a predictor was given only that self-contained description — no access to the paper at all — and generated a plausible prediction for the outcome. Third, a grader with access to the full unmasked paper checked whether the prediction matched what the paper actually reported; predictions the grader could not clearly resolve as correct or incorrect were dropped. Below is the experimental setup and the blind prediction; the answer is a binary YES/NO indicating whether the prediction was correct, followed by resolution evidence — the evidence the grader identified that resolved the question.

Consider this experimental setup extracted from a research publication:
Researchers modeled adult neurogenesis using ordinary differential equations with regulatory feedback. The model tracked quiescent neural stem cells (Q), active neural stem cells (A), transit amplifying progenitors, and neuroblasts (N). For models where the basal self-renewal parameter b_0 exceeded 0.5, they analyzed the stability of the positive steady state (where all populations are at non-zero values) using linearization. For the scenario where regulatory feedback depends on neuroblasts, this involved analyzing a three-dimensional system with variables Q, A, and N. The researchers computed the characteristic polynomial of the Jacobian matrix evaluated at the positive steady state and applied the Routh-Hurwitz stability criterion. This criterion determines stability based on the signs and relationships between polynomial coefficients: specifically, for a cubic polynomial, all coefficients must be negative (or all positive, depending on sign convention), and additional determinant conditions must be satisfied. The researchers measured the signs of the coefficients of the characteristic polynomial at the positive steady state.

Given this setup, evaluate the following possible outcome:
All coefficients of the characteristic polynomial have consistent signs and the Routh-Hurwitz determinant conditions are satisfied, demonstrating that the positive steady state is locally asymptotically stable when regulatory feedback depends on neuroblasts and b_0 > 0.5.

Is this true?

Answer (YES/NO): YES